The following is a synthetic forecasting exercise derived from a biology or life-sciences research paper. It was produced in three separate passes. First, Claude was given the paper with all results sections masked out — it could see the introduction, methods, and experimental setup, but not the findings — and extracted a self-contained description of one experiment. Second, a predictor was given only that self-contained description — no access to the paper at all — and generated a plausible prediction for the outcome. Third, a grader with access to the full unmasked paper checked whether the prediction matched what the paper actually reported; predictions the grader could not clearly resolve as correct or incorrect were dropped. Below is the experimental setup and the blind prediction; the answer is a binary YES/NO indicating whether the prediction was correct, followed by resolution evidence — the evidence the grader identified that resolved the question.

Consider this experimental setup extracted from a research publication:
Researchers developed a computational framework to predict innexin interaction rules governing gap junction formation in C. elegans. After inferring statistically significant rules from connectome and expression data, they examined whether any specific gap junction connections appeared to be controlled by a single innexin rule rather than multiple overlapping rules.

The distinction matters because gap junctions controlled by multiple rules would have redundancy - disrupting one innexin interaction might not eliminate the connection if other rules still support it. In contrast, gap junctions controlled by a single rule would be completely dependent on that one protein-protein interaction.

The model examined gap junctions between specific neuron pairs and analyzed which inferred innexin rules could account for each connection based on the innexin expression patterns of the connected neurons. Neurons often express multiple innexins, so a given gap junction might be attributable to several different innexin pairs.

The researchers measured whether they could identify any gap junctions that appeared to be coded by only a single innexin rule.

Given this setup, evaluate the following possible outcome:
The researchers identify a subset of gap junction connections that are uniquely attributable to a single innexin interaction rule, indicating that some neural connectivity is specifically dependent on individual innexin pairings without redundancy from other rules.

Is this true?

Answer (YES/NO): YES